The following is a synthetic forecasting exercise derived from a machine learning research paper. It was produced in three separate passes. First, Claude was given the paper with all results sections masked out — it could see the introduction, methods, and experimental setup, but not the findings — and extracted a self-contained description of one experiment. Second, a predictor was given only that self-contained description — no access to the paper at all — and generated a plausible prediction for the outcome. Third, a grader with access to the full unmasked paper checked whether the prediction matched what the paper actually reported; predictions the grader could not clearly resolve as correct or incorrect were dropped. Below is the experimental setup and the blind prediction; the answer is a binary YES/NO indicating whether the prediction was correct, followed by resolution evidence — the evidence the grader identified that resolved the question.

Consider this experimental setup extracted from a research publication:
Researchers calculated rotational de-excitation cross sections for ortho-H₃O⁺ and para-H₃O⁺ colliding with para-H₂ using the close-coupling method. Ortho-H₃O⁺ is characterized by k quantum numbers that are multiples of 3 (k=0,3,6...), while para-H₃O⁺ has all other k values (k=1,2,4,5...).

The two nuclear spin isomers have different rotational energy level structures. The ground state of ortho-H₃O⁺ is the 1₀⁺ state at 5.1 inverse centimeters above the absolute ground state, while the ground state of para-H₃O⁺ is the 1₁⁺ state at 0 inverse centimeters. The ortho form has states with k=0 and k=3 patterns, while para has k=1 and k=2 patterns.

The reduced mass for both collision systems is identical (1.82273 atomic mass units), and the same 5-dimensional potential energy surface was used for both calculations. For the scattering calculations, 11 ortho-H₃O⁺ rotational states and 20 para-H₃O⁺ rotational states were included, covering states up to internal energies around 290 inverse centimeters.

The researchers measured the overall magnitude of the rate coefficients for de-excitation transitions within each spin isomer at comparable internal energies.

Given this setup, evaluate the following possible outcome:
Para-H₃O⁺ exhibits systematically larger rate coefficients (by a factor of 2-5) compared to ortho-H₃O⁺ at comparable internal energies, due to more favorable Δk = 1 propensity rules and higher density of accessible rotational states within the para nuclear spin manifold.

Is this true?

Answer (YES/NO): NO